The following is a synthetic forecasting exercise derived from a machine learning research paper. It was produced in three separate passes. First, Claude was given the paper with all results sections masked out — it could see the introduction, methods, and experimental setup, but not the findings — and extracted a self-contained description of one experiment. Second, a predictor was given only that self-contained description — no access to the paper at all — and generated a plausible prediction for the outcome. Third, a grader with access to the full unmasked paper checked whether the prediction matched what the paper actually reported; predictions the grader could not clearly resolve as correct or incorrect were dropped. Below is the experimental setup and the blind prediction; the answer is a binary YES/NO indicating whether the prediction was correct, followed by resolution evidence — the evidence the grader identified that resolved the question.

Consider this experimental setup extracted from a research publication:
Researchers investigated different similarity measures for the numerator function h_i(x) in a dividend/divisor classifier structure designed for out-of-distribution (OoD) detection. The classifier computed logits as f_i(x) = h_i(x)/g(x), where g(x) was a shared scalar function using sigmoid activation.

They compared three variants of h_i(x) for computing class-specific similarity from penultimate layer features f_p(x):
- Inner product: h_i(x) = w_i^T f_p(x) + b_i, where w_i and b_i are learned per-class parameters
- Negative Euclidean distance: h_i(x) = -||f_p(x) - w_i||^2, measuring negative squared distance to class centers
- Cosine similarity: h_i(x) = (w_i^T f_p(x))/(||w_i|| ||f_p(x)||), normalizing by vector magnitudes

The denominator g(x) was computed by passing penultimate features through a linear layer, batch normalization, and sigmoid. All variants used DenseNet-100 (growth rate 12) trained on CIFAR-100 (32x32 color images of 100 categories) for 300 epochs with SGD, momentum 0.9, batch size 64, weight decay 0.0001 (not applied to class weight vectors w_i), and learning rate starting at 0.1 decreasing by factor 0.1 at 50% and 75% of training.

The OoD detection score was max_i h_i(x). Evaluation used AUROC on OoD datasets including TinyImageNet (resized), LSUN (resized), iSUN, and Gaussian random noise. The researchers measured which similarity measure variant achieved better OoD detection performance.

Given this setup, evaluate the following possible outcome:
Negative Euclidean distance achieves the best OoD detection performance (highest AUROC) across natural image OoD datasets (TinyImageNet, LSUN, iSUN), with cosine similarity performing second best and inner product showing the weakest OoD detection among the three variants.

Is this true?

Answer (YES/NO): NO